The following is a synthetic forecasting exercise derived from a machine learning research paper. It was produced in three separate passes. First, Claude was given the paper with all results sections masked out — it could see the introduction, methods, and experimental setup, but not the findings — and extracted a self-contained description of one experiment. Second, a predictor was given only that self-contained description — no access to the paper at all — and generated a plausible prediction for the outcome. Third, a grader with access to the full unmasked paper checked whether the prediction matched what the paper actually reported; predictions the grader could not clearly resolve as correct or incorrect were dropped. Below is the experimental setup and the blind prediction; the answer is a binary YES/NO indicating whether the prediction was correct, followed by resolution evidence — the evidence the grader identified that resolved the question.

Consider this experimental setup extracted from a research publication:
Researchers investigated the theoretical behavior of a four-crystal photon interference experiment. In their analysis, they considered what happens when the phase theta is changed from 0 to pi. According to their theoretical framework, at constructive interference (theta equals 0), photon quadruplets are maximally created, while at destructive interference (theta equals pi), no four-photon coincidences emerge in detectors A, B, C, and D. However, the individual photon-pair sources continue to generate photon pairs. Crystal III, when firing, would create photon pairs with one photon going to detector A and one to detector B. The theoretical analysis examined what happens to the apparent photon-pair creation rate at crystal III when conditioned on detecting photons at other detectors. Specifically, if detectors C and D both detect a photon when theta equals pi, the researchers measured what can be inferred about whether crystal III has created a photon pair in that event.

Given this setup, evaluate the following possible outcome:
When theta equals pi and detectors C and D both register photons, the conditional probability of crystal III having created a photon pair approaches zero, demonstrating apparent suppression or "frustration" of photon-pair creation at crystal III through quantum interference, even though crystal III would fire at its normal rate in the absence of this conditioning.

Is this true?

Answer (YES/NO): YES